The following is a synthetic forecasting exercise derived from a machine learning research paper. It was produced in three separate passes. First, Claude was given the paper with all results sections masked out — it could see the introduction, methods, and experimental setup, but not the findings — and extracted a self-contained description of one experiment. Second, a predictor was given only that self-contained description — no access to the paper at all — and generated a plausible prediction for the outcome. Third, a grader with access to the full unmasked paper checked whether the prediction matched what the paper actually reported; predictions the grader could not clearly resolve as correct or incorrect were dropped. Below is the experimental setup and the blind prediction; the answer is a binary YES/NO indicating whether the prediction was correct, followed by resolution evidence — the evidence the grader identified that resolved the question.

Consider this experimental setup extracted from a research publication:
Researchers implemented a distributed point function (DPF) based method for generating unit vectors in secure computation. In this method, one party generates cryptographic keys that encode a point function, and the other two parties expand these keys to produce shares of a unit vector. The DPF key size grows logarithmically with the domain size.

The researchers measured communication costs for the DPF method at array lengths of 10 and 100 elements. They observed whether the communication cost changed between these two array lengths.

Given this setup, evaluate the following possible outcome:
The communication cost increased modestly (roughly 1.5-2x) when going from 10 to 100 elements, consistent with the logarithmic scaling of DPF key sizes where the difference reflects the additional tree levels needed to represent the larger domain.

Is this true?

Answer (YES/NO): NO